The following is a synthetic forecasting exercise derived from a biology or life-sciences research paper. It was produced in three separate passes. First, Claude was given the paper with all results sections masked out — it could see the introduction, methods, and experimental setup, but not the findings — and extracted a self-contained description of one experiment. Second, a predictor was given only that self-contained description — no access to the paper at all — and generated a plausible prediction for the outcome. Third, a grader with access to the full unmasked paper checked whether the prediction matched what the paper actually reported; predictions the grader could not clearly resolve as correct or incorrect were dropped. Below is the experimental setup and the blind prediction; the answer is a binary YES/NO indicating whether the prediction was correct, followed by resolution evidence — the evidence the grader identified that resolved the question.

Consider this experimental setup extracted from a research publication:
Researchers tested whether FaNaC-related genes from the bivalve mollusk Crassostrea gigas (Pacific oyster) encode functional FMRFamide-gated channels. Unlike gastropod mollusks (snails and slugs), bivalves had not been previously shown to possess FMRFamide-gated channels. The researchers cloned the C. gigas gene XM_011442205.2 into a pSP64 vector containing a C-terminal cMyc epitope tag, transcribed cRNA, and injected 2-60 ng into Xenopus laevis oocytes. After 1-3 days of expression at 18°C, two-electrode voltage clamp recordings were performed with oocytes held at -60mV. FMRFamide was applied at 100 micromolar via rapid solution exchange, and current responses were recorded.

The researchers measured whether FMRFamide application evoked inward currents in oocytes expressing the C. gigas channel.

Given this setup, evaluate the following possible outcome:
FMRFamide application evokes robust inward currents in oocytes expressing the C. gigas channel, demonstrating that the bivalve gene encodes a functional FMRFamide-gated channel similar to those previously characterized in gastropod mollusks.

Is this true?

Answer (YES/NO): YES